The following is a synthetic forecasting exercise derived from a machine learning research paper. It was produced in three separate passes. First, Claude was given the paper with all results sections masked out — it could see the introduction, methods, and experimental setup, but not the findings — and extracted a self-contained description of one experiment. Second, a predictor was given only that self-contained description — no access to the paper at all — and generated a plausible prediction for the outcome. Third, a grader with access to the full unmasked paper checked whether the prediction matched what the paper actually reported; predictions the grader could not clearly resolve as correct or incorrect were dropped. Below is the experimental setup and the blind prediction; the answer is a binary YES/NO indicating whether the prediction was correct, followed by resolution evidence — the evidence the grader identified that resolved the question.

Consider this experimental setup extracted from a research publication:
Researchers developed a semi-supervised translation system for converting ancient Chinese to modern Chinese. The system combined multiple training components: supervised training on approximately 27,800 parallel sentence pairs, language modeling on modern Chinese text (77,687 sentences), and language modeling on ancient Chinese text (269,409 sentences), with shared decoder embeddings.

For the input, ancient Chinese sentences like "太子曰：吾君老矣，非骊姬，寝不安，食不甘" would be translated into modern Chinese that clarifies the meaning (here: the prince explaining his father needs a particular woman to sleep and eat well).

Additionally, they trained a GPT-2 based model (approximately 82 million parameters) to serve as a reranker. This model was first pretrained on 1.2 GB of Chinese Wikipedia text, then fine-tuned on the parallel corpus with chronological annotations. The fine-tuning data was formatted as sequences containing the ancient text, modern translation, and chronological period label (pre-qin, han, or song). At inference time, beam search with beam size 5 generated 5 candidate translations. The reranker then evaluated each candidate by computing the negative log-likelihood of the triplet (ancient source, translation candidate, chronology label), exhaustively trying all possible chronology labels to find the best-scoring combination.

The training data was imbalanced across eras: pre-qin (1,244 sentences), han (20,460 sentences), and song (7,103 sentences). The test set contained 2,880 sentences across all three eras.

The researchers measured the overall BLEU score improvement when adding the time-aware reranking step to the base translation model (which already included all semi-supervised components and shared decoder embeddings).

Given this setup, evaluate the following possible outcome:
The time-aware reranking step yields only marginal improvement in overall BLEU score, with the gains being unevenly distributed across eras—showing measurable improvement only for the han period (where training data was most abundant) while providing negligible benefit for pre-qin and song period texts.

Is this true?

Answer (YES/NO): NO